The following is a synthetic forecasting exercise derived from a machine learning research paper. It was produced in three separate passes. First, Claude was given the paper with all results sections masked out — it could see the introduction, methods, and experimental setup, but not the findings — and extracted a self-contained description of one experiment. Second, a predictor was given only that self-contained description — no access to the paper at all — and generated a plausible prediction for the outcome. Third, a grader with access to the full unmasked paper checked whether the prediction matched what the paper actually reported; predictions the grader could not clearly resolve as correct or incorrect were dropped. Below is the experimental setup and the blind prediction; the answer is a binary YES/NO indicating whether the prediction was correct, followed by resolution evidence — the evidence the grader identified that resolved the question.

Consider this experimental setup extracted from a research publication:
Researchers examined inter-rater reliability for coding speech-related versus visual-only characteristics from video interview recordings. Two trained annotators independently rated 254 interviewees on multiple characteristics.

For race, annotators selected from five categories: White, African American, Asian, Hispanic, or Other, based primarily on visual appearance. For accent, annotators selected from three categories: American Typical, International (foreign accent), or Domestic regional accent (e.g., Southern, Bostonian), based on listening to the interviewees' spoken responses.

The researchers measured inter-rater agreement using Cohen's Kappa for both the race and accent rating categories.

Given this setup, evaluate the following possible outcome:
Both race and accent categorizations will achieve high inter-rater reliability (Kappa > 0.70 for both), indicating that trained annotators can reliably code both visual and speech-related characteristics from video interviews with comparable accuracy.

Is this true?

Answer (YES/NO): NO